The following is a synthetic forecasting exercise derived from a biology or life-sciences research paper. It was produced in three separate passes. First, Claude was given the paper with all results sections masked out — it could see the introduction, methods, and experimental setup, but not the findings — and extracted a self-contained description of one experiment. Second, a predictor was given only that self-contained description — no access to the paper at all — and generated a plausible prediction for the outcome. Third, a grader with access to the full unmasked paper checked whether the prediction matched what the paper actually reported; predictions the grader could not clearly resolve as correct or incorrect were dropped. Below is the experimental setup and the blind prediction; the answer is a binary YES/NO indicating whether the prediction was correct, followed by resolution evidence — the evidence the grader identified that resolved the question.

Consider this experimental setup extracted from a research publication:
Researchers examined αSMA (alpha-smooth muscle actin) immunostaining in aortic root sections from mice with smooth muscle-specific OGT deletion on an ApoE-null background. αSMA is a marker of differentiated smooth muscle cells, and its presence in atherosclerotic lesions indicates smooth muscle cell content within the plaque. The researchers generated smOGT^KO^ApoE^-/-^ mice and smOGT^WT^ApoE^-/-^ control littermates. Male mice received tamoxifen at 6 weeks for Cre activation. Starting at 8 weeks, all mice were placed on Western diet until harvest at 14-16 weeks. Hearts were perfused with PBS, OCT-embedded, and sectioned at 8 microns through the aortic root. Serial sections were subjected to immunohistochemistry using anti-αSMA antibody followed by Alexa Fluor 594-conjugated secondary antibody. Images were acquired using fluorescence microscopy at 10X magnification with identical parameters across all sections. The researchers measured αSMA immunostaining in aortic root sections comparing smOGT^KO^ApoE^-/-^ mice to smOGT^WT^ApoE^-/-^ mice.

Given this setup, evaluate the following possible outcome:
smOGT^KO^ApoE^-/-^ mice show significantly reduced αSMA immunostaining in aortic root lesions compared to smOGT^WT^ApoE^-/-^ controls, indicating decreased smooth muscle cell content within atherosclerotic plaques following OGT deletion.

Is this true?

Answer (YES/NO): YES